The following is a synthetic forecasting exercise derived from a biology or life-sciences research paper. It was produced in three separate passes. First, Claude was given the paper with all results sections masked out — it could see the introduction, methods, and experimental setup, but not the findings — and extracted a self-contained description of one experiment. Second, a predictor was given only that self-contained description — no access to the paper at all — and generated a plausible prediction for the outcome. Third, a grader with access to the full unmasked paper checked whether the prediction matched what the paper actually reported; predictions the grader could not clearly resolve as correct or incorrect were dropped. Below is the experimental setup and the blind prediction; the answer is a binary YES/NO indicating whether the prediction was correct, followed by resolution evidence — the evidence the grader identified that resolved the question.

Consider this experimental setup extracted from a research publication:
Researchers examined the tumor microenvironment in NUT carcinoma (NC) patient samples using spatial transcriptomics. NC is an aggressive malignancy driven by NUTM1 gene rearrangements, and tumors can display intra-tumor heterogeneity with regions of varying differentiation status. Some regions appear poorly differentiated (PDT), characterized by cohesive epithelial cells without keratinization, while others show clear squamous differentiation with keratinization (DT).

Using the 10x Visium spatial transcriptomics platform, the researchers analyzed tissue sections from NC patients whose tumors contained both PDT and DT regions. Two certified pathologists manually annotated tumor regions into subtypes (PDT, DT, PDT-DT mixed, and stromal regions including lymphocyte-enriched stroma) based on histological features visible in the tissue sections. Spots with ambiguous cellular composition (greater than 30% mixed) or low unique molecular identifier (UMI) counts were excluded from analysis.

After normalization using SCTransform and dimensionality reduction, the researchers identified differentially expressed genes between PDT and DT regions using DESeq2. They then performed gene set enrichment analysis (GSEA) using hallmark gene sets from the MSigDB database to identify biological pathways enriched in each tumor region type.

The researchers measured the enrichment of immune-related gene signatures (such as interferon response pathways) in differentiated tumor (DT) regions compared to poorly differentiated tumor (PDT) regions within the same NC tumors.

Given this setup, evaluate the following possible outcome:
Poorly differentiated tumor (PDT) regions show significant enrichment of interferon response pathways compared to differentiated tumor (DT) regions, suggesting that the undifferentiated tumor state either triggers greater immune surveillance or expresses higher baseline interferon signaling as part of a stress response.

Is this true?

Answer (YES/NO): NO